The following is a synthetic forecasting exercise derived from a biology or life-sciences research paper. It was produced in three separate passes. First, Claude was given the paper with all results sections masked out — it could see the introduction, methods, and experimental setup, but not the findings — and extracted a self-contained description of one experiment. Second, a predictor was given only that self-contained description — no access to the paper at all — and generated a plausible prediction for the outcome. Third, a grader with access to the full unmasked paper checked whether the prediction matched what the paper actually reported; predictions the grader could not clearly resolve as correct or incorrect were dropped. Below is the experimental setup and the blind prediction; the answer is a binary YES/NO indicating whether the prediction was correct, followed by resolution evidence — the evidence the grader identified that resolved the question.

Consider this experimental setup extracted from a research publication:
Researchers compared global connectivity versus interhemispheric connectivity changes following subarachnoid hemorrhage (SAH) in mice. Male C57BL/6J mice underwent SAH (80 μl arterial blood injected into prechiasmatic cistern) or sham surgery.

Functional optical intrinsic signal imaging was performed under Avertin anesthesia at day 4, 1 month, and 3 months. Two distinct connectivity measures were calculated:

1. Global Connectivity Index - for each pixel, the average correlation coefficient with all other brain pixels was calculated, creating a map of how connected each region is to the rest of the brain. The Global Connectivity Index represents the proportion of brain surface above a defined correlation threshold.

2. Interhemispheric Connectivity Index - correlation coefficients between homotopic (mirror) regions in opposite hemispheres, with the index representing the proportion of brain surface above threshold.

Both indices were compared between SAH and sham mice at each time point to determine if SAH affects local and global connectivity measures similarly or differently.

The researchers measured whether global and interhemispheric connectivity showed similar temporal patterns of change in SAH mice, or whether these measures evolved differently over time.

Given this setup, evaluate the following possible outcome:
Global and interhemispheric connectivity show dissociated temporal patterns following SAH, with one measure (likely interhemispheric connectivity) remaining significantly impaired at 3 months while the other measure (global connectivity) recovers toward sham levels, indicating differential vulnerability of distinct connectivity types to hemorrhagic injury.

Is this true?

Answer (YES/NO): NO